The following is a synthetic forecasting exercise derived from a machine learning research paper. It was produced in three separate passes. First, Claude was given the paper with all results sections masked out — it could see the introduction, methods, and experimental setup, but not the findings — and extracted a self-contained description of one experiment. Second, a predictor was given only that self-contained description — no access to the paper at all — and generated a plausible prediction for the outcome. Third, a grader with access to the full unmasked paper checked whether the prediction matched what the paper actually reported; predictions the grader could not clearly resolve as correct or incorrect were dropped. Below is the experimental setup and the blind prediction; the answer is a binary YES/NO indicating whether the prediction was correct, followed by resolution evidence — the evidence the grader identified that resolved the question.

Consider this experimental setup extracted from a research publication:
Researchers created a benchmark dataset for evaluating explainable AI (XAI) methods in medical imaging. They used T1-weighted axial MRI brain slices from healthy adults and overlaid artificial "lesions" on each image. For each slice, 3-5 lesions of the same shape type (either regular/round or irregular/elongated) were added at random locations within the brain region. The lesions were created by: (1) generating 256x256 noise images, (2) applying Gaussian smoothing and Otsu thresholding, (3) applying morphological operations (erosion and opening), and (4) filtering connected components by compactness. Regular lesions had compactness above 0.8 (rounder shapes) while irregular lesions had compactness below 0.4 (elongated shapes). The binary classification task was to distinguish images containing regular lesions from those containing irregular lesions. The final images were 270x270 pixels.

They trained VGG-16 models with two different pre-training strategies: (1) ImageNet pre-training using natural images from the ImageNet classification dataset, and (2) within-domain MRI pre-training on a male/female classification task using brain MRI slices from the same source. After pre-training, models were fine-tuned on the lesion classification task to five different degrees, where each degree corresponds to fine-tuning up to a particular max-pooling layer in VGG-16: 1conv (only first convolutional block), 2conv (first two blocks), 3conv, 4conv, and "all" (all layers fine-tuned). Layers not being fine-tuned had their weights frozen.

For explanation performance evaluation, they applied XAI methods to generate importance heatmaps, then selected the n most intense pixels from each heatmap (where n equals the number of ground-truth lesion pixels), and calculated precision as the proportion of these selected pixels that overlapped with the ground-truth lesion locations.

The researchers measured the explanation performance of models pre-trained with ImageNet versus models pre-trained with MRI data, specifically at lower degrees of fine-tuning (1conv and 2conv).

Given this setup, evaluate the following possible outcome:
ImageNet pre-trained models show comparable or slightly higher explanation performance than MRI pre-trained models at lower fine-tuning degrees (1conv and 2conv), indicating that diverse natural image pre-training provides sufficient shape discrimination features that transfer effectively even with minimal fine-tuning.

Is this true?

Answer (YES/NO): NO